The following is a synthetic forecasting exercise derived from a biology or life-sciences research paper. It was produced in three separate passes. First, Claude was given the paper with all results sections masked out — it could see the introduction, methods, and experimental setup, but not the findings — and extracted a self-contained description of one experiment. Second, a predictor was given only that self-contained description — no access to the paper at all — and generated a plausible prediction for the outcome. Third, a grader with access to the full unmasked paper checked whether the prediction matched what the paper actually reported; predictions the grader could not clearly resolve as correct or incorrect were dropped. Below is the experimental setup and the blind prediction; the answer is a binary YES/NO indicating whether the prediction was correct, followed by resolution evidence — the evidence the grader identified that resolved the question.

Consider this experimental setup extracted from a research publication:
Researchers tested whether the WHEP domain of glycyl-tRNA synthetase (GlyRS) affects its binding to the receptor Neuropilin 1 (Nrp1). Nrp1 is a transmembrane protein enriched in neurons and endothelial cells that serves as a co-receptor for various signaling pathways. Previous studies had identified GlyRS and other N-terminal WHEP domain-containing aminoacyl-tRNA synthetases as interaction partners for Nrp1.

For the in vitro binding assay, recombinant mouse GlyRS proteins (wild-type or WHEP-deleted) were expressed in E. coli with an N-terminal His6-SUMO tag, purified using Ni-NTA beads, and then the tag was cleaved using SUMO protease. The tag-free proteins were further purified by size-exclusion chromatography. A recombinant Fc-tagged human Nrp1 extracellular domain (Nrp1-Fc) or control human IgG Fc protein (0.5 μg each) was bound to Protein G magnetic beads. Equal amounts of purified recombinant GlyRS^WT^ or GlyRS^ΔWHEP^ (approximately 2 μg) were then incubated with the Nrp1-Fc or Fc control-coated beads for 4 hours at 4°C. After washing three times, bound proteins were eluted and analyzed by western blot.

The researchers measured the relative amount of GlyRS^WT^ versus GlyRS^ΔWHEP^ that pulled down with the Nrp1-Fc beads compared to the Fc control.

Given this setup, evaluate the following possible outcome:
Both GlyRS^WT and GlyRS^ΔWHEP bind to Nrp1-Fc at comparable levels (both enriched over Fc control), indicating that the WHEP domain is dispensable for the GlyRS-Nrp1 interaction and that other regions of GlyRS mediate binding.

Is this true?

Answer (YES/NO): NO